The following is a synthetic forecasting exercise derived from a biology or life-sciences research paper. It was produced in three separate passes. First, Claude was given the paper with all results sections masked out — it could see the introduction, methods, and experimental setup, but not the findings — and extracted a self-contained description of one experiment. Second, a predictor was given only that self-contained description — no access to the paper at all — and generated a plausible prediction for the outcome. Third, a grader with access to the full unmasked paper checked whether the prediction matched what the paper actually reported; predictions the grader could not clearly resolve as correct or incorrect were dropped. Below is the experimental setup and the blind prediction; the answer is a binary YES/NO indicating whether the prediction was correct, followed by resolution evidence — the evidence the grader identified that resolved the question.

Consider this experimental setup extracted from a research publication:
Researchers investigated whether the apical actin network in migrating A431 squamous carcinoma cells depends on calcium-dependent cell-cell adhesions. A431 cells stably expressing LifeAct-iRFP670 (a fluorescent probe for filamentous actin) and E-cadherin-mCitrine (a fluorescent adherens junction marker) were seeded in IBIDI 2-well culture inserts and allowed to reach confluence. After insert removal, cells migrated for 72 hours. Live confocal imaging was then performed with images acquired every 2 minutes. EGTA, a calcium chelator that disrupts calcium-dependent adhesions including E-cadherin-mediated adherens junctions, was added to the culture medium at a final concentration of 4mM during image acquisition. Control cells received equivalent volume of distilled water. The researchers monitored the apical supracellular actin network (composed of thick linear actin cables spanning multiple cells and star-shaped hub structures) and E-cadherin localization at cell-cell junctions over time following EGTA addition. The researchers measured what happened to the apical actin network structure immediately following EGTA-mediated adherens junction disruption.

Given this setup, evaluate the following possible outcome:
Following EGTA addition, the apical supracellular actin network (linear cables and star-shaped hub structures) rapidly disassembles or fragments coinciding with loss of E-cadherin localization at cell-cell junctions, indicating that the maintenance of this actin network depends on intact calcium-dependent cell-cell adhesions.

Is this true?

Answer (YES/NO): YES